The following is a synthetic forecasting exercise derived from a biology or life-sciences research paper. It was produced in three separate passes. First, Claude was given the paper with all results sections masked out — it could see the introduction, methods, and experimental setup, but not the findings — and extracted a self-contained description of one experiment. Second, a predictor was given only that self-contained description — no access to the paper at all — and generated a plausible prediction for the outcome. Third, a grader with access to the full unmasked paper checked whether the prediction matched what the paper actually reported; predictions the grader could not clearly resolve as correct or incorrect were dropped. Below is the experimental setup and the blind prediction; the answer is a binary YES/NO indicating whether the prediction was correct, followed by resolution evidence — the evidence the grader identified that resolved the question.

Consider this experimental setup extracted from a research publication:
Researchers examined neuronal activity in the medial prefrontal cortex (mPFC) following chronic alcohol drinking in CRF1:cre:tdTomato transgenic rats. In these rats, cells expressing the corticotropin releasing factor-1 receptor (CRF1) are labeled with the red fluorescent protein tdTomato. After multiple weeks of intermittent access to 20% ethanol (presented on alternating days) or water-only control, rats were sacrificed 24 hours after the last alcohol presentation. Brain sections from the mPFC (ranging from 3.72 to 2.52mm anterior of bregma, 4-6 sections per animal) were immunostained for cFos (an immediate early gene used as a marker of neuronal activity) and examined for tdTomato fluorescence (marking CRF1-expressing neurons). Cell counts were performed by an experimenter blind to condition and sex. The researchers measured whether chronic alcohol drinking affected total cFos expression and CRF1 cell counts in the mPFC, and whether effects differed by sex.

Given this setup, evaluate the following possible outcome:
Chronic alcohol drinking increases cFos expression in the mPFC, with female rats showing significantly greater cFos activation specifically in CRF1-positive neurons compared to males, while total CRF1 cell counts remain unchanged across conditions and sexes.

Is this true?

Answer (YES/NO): NO